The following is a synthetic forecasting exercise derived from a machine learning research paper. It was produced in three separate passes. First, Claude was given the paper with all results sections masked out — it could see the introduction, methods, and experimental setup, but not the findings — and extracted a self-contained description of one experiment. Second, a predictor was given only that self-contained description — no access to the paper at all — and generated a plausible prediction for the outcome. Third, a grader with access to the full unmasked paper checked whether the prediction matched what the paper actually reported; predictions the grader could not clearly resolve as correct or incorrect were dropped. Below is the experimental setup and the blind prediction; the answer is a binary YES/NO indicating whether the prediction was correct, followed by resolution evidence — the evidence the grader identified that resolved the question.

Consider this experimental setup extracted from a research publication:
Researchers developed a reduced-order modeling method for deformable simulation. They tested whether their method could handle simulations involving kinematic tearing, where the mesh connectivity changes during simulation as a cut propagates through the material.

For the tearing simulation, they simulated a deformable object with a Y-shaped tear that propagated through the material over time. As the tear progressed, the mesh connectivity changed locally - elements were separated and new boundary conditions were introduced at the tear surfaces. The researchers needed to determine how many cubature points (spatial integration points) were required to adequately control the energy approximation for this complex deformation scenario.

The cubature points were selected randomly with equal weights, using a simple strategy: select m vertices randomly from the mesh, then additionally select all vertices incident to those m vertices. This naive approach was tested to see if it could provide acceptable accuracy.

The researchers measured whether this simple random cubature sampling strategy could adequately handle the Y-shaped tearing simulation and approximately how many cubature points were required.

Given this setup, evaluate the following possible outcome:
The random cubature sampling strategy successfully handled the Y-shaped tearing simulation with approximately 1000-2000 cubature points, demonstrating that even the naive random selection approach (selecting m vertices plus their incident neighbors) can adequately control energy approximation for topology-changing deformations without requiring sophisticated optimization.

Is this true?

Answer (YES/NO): NO